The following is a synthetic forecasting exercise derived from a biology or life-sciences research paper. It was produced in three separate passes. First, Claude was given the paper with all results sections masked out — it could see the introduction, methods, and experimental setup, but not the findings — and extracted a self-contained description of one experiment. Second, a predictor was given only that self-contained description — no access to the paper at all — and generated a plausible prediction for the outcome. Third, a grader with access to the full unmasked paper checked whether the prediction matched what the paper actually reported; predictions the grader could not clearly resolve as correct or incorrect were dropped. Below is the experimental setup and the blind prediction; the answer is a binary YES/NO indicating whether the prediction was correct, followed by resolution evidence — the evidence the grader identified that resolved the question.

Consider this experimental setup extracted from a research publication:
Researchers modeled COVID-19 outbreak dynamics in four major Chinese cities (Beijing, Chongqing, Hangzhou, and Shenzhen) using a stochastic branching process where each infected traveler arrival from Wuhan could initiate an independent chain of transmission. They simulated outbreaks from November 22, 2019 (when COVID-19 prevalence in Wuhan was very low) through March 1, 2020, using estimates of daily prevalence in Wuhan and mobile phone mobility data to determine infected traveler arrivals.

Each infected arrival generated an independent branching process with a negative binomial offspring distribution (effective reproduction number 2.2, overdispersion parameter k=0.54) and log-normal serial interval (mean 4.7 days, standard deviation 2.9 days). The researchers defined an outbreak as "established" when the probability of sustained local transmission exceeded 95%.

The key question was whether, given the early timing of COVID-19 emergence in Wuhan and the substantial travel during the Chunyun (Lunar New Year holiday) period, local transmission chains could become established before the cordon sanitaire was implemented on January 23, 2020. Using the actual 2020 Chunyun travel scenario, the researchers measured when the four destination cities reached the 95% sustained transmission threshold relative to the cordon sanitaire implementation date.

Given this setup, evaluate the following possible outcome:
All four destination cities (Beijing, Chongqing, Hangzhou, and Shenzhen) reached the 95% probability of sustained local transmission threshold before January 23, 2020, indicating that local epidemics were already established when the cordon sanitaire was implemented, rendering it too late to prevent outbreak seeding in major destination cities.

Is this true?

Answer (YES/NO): YES